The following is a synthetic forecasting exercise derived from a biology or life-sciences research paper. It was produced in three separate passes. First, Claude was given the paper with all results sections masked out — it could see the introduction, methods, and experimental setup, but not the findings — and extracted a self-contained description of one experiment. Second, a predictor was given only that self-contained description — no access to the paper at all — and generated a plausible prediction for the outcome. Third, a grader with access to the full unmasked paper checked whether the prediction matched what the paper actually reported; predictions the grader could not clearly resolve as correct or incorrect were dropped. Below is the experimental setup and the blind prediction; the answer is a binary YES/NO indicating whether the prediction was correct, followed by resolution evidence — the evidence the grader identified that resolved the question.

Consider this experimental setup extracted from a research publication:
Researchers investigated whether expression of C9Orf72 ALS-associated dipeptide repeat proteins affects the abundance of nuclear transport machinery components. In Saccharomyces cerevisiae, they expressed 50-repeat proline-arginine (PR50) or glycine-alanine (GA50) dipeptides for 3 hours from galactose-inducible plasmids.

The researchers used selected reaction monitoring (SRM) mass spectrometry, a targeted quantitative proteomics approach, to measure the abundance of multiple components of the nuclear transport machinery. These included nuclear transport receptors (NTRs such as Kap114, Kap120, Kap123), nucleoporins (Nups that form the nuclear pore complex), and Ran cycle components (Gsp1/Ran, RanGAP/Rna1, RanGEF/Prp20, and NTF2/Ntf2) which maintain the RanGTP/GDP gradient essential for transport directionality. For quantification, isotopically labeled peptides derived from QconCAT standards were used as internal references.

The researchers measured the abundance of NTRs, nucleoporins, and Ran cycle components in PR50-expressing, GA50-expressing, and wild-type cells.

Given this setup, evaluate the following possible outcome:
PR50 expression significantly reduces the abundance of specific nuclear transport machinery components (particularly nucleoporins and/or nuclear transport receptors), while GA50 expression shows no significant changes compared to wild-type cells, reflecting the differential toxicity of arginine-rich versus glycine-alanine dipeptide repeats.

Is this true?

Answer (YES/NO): NO